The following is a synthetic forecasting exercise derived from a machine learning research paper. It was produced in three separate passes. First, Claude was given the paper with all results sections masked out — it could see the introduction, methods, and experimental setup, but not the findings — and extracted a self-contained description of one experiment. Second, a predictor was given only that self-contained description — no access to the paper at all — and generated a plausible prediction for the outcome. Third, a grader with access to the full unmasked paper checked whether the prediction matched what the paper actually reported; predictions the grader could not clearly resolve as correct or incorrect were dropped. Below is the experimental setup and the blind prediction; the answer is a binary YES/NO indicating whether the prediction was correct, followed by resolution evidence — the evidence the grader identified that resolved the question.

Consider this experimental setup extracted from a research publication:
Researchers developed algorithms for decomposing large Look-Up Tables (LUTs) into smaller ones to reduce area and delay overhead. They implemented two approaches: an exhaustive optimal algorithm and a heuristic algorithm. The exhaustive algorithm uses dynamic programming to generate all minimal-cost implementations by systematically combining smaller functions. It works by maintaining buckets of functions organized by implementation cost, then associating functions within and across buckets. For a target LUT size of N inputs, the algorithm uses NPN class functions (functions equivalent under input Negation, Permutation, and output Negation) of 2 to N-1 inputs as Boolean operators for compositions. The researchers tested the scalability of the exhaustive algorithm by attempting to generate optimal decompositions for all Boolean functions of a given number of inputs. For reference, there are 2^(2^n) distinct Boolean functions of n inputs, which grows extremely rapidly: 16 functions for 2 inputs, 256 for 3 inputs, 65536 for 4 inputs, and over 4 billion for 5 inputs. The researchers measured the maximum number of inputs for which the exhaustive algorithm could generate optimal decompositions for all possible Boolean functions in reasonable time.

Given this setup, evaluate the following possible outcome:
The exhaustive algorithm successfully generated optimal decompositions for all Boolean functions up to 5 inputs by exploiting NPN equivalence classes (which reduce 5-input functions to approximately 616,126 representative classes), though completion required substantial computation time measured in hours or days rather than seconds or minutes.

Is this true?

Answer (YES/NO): NO